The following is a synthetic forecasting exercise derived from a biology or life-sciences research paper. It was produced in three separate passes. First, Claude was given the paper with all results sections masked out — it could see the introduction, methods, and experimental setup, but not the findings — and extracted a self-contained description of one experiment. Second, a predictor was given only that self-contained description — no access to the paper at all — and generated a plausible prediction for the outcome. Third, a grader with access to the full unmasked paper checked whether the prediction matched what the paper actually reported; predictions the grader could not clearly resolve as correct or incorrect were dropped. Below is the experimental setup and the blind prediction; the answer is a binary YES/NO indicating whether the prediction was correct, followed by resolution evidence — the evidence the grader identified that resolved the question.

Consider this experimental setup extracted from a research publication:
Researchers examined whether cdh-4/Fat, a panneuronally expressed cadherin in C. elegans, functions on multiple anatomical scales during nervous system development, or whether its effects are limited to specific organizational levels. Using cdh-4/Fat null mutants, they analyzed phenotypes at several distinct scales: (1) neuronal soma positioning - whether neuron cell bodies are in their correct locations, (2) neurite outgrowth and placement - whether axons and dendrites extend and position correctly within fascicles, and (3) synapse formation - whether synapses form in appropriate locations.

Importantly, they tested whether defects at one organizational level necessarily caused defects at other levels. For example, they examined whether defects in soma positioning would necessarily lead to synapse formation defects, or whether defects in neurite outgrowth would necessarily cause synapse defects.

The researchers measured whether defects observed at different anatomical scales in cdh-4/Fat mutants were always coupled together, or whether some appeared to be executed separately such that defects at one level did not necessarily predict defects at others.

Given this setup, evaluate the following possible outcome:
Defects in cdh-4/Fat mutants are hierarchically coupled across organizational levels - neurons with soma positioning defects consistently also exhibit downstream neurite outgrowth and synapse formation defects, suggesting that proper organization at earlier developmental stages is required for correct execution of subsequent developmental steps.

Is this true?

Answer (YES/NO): NO